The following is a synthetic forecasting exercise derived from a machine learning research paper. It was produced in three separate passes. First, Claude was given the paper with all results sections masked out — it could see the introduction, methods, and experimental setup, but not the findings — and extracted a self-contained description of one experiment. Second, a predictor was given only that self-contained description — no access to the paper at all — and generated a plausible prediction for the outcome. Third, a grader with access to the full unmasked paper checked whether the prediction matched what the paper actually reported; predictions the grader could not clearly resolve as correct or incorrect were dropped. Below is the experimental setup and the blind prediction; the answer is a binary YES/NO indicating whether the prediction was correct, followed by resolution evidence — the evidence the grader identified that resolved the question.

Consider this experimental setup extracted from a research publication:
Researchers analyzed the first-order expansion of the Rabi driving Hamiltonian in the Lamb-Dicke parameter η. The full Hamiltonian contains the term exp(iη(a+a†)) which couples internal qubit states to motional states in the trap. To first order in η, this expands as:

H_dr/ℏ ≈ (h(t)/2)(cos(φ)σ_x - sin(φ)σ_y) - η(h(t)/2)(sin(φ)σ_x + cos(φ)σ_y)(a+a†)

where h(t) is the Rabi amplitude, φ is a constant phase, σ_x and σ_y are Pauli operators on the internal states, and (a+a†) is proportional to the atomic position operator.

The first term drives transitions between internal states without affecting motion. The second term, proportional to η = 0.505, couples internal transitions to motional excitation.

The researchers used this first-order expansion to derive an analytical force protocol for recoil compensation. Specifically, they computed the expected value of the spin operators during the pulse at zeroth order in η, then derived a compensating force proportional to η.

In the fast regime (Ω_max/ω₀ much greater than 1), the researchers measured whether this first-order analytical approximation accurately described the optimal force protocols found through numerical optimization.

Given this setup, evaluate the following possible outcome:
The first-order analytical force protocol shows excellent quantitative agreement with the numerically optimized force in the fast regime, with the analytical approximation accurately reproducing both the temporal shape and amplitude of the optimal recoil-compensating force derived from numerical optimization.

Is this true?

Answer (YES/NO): NO